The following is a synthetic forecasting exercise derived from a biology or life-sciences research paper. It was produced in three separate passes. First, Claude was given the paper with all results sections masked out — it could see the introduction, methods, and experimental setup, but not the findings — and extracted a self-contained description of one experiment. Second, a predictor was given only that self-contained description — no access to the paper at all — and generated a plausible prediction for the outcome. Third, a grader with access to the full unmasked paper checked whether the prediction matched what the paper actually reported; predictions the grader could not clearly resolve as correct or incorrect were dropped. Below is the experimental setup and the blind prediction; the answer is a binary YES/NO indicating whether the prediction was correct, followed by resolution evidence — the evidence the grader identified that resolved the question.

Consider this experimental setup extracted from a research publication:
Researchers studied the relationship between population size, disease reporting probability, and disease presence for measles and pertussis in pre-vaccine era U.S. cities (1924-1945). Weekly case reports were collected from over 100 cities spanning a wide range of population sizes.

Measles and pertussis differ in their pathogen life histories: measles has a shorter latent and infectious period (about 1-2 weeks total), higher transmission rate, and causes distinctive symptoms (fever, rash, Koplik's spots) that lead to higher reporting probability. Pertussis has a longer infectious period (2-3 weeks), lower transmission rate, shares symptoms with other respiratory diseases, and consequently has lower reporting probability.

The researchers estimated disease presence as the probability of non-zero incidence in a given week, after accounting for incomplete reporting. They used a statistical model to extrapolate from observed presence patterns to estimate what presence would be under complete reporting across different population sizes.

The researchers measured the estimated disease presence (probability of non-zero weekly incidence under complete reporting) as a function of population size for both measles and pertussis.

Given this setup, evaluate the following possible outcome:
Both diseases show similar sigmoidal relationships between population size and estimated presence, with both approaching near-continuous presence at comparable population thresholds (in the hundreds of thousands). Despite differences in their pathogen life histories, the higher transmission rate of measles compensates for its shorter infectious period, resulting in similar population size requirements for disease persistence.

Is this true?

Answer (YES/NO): NO